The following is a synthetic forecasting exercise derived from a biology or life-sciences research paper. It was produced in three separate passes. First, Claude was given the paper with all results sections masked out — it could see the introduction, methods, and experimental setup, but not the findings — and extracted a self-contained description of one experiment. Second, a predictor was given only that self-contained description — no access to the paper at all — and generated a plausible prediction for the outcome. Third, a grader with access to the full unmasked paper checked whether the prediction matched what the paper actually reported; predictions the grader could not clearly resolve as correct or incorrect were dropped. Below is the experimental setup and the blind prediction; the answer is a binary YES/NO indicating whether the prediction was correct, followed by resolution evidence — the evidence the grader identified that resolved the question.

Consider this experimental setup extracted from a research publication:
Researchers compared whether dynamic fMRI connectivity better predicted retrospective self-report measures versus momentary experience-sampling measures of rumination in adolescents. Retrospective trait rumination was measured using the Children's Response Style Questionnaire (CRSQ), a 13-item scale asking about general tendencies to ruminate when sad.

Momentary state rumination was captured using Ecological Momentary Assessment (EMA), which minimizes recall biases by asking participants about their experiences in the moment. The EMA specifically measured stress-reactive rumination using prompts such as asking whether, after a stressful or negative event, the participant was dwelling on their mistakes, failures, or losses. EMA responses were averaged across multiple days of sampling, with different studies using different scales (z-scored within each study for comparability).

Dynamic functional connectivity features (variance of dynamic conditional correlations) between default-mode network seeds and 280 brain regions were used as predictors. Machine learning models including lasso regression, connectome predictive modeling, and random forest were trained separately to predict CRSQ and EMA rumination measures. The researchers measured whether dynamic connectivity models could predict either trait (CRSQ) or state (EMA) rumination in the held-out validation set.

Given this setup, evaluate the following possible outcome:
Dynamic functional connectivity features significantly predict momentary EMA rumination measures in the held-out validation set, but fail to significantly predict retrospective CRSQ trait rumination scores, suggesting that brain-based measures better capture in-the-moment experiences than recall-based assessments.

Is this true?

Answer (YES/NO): NO